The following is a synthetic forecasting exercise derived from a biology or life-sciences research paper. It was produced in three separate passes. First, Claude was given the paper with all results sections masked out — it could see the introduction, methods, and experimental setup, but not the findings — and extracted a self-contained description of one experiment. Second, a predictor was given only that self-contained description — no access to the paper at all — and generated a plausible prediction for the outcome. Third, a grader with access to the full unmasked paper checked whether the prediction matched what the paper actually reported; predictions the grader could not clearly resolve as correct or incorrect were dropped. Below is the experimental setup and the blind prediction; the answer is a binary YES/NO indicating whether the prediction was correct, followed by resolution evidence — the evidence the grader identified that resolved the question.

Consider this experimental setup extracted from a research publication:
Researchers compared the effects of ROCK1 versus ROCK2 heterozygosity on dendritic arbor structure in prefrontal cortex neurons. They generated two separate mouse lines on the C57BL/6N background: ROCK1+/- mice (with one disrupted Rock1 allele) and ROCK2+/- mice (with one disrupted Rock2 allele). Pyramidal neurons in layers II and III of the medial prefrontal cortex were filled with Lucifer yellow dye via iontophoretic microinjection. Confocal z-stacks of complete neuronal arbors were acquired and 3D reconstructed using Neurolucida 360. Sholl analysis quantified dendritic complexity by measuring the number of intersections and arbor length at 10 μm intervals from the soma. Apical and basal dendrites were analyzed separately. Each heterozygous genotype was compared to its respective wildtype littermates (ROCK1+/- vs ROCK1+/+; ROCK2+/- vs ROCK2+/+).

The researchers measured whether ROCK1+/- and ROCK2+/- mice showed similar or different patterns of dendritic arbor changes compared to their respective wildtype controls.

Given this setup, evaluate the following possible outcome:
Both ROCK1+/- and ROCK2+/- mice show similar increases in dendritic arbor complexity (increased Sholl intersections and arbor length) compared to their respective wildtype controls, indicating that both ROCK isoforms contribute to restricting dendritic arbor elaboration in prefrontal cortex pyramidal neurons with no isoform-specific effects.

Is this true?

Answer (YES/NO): NO